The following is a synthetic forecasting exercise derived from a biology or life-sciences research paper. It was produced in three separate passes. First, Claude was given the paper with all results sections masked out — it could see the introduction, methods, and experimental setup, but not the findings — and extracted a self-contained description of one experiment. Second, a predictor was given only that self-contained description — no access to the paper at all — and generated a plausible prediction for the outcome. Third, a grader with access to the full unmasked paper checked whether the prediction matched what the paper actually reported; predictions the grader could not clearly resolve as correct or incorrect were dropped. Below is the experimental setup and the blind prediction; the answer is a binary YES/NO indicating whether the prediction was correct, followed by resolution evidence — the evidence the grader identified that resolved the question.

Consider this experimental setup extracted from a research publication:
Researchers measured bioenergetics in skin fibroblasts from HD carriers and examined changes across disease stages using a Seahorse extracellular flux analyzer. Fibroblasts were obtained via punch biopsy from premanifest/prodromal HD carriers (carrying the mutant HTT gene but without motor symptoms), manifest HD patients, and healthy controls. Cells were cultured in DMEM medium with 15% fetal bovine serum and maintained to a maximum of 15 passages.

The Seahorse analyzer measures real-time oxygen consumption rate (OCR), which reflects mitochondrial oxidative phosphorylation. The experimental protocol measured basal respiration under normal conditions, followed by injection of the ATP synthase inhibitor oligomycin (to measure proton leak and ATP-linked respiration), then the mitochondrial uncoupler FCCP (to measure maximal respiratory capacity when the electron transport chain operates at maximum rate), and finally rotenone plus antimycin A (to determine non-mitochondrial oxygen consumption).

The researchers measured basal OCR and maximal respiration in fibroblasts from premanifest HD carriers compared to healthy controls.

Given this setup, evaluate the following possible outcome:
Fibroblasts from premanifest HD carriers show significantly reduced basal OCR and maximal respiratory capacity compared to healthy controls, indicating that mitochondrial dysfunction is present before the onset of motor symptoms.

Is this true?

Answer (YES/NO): NO